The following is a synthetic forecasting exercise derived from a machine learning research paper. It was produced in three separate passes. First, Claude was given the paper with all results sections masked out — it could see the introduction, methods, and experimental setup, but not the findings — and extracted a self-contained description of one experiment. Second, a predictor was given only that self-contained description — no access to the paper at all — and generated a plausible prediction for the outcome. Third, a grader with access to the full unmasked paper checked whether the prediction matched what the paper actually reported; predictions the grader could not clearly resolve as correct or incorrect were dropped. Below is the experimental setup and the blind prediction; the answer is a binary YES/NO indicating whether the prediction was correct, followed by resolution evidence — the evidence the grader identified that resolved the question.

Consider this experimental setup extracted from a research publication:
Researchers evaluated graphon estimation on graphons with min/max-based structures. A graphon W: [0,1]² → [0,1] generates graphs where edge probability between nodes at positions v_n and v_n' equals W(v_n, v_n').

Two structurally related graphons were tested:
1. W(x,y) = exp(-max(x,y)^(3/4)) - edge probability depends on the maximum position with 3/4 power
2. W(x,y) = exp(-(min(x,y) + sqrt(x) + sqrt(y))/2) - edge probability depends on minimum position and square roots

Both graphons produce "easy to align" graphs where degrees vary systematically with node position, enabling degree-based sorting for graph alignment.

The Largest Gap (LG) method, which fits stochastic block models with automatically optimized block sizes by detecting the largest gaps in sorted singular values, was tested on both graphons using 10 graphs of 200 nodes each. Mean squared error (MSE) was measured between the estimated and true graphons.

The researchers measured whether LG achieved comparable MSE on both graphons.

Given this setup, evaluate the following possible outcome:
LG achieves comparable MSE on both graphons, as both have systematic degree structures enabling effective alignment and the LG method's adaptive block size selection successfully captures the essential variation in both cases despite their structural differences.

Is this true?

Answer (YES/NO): YES